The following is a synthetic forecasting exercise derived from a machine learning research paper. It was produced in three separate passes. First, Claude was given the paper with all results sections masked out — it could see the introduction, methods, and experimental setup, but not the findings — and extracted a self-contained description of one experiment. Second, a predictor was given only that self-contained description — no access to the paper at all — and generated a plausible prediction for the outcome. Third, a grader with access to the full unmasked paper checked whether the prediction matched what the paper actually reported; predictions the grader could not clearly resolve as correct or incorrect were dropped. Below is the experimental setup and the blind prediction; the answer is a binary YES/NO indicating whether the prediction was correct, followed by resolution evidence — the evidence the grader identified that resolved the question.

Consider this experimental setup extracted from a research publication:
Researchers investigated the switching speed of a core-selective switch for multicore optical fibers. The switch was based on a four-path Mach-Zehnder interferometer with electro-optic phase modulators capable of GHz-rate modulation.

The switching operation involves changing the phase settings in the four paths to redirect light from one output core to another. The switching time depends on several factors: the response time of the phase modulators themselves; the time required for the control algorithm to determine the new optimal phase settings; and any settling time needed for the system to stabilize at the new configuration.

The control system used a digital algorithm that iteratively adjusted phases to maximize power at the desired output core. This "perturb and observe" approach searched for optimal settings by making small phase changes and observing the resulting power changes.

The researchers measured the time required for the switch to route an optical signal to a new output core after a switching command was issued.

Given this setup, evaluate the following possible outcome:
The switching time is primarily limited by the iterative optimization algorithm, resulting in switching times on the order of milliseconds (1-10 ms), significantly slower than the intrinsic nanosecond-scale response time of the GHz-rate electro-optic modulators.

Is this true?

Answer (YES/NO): NO